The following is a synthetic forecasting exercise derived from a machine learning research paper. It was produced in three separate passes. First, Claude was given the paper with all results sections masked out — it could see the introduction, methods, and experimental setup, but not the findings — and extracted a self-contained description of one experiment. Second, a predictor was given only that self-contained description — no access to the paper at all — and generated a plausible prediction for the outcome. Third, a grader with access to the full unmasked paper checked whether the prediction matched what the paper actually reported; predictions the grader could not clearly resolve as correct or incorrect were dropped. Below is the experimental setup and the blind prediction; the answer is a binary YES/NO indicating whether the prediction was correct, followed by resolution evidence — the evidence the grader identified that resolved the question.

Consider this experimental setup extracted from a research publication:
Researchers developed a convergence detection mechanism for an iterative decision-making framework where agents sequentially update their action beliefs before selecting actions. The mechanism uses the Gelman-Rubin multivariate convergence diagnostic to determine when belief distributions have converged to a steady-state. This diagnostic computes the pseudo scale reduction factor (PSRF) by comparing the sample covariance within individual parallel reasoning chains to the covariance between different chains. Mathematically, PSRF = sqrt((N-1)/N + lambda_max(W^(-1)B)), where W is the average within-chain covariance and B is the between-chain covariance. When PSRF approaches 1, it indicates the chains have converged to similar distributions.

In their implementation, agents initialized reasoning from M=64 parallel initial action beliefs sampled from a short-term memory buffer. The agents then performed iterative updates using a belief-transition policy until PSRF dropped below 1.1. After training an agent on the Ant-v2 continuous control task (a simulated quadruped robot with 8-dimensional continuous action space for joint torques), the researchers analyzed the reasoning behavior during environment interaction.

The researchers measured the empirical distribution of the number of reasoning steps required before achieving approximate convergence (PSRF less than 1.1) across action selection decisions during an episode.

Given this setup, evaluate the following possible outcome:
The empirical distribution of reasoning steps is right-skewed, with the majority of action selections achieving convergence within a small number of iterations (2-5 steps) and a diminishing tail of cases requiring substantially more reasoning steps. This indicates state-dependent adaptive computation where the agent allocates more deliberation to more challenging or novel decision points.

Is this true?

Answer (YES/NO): NO